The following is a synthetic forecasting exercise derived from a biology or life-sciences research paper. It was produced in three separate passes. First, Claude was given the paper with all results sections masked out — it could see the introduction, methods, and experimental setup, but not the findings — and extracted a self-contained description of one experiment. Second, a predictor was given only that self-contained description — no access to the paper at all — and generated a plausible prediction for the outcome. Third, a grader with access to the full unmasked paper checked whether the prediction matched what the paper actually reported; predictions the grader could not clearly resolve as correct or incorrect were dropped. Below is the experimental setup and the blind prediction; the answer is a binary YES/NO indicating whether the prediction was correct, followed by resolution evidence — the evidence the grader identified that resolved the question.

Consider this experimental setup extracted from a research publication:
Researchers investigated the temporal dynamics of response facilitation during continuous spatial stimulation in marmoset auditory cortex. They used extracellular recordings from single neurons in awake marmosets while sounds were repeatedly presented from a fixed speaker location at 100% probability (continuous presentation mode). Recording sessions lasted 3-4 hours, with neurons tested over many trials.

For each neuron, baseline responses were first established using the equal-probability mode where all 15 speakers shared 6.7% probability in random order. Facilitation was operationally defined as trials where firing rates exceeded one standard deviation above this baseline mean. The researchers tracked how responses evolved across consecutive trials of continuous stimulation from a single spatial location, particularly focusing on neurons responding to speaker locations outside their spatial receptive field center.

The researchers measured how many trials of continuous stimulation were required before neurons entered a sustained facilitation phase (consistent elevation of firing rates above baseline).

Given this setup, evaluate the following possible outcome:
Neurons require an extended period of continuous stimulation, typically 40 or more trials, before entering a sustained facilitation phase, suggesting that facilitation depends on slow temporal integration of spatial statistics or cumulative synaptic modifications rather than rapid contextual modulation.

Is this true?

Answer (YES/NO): YES